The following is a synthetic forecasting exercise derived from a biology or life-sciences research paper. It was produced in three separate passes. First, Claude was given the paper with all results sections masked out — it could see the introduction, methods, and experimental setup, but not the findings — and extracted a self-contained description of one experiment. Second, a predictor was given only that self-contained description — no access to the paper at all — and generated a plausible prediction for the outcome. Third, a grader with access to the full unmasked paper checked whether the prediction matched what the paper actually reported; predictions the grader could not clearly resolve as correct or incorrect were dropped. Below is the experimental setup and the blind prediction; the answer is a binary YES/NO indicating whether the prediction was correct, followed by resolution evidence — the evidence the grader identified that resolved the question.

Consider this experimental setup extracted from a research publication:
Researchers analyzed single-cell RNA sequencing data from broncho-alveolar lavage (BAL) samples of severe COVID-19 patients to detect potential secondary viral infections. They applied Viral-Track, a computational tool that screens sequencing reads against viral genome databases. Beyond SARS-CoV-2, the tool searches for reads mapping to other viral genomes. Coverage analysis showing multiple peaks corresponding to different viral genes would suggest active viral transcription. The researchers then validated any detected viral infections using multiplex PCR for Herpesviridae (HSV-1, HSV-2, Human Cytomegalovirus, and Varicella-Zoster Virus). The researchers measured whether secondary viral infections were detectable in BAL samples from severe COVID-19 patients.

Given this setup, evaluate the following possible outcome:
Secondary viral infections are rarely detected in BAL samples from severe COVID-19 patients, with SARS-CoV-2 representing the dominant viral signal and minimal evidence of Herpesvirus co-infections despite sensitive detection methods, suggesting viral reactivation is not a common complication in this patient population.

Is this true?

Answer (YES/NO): NO